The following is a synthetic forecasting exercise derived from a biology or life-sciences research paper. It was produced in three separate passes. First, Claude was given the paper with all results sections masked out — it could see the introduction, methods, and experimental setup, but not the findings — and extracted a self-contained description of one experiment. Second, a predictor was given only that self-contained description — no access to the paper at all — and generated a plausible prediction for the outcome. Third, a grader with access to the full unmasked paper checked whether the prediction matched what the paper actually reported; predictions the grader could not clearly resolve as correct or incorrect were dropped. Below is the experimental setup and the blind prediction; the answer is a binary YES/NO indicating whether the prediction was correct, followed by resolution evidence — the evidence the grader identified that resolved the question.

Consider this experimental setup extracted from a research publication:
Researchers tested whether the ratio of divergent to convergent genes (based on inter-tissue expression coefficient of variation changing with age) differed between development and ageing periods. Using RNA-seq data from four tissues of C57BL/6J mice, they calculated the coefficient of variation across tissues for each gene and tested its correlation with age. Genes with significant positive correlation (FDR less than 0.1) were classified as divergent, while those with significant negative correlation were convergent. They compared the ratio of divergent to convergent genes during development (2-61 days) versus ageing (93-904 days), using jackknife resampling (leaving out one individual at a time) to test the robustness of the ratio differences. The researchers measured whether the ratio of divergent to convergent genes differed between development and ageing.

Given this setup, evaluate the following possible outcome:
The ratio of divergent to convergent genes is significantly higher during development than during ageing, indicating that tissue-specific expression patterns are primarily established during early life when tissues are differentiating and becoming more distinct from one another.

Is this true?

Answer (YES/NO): YES